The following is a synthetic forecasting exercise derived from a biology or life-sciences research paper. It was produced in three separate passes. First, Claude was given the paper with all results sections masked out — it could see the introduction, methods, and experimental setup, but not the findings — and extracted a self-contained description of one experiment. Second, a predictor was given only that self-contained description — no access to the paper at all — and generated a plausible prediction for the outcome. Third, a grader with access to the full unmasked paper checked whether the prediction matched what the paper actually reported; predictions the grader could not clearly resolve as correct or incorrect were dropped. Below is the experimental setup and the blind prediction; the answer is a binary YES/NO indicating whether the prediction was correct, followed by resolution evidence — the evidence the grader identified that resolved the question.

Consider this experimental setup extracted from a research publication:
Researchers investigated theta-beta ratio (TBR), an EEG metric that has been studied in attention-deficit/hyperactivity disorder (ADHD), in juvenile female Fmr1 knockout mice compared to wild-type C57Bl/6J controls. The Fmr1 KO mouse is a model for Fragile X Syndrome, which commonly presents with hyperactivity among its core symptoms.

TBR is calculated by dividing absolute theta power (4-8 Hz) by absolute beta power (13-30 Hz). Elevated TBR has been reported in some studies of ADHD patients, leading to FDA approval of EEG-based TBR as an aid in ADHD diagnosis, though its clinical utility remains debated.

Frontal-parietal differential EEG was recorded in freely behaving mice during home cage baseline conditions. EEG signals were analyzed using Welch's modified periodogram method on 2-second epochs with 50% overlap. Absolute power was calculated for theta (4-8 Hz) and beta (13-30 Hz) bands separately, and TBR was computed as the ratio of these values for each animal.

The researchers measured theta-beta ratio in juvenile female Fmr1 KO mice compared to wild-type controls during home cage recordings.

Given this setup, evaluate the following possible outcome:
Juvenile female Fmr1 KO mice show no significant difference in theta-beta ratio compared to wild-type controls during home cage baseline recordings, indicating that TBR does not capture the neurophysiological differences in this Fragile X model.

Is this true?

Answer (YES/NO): NO